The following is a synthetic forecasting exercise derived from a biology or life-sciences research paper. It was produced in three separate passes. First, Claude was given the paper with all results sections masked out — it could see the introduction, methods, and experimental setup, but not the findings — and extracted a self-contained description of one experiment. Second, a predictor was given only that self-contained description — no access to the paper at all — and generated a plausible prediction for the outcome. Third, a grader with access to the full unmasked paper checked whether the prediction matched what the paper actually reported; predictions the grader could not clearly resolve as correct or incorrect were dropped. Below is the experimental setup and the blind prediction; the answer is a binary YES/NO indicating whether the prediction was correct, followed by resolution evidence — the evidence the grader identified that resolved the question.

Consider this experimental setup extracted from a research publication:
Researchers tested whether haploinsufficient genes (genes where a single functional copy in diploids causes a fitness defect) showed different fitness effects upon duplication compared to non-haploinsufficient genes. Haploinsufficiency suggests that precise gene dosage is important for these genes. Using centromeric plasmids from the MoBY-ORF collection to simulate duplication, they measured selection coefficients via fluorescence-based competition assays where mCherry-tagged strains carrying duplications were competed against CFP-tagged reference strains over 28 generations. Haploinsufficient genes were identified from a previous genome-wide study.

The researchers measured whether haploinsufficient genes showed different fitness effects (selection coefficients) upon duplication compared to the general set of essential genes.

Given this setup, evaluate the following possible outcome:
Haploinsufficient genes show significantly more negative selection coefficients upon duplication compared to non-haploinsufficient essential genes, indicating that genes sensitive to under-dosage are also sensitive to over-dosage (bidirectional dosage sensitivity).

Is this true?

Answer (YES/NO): YES